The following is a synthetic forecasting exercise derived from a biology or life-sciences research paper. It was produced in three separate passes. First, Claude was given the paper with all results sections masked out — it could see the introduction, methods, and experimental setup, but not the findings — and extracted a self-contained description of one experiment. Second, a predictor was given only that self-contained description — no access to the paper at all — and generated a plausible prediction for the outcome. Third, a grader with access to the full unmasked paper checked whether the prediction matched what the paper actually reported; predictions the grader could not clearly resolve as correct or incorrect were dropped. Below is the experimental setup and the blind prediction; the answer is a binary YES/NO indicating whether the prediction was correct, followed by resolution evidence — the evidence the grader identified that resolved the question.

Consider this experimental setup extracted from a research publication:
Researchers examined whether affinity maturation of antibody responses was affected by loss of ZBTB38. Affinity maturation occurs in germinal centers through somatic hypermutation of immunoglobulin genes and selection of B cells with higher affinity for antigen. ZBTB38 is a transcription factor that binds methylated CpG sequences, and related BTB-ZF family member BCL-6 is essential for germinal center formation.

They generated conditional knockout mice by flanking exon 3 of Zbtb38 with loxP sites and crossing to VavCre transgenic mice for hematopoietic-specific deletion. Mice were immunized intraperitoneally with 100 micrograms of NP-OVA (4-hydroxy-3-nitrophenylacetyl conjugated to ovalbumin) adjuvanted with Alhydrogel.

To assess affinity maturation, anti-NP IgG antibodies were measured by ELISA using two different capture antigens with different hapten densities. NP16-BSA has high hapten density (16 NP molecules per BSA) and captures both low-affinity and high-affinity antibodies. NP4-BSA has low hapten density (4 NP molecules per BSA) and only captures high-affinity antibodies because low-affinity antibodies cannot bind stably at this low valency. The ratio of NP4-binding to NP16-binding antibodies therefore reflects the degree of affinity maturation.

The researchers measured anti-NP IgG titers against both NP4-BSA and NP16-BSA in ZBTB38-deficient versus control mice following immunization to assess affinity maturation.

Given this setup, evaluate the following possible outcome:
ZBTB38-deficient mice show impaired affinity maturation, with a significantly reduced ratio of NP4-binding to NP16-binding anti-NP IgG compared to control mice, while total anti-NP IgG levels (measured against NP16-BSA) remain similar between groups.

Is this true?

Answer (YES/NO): NO